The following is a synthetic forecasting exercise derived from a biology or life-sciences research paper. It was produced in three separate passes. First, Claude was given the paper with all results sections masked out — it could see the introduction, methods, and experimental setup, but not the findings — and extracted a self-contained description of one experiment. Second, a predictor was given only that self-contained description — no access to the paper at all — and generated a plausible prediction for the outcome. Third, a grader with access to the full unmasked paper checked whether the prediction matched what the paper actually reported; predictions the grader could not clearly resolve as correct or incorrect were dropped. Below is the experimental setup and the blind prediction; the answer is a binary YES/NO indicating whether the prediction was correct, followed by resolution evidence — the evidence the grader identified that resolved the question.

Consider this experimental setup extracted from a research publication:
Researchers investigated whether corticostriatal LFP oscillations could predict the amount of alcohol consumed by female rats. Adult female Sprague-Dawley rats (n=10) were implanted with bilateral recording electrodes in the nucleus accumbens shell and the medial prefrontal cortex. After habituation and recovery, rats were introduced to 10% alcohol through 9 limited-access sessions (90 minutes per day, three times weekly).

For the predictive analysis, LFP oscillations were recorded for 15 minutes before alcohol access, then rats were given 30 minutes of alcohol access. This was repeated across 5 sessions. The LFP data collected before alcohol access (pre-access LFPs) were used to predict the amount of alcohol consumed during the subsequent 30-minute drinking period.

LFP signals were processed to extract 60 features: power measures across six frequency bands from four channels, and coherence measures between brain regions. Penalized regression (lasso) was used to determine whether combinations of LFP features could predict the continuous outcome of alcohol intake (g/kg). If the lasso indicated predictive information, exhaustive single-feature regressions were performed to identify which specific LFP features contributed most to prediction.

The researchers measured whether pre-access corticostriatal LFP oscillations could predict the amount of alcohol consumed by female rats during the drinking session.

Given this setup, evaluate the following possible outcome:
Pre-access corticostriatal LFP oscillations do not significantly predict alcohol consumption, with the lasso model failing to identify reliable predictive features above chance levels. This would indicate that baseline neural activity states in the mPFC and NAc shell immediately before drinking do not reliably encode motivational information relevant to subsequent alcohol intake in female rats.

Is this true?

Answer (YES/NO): YES